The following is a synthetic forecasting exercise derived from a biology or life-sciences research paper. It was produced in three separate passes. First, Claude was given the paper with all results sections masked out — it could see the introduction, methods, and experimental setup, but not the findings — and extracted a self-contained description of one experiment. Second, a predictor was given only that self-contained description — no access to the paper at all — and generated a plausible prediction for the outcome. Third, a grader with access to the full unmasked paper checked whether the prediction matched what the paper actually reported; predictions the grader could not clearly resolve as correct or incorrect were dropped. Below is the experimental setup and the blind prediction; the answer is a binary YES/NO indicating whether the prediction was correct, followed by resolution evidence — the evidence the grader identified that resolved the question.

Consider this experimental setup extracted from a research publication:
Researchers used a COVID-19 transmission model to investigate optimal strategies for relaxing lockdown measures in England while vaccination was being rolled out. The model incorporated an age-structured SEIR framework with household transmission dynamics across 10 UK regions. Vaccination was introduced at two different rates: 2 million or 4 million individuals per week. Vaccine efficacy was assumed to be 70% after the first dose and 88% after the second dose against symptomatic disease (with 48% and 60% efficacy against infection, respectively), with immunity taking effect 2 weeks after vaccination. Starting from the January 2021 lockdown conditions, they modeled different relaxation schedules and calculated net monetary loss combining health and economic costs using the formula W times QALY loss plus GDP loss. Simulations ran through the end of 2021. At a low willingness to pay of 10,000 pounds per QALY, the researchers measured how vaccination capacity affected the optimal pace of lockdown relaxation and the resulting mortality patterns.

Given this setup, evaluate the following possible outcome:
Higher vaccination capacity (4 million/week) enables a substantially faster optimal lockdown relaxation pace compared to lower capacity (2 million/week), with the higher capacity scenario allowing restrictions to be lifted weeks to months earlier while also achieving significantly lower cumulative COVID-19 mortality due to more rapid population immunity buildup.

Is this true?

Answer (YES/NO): NO